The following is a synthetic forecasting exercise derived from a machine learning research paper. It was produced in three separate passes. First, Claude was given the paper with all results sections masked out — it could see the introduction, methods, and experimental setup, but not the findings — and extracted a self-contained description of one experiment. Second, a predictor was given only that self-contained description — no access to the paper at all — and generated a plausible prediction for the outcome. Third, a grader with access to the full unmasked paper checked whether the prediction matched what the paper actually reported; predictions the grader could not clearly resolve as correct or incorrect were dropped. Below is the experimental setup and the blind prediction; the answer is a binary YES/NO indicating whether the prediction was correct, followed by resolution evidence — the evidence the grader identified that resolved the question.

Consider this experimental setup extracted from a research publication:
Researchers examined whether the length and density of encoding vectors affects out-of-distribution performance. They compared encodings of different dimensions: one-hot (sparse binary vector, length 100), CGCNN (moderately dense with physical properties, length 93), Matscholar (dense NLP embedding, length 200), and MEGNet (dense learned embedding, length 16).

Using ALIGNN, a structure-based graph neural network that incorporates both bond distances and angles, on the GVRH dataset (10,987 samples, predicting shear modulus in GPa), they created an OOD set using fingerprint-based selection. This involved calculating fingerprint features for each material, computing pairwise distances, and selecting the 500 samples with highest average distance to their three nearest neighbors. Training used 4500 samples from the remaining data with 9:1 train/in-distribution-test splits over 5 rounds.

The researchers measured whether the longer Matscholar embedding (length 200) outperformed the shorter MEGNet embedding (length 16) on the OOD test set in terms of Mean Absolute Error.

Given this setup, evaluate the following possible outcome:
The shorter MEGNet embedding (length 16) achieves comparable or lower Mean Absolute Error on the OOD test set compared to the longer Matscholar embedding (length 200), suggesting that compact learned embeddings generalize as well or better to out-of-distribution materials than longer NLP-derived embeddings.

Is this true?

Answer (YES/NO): YES